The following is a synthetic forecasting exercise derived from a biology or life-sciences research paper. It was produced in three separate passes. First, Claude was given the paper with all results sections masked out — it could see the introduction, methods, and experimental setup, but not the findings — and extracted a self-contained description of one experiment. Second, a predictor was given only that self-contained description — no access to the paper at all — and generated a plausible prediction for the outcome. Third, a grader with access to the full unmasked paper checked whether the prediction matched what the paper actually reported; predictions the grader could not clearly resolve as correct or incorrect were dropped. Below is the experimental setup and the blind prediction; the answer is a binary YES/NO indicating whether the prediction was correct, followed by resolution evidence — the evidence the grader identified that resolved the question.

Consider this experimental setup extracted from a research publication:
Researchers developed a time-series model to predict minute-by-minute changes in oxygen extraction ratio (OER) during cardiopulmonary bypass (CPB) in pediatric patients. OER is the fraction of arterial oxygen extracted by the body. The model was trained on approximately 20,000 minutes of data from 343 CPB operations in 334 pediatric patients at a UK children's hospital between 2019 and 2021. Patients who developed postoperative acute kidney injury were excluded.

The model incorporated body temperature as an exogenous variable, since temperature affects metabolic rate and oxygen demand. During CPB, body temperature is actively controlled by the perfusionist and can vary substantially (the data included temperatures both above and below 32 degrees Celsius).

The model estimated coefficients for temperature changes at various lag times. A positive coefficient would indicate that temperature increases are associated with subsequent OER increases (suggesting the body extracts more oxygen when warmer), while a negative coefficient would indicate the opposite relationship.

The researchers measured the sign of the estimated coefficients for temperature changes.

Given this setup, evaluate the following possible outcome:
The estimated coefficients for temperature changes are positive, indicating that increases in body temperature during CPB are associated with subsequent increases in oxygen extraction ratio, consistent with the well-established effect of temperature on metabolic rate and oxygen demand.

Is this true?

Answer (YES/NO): YES